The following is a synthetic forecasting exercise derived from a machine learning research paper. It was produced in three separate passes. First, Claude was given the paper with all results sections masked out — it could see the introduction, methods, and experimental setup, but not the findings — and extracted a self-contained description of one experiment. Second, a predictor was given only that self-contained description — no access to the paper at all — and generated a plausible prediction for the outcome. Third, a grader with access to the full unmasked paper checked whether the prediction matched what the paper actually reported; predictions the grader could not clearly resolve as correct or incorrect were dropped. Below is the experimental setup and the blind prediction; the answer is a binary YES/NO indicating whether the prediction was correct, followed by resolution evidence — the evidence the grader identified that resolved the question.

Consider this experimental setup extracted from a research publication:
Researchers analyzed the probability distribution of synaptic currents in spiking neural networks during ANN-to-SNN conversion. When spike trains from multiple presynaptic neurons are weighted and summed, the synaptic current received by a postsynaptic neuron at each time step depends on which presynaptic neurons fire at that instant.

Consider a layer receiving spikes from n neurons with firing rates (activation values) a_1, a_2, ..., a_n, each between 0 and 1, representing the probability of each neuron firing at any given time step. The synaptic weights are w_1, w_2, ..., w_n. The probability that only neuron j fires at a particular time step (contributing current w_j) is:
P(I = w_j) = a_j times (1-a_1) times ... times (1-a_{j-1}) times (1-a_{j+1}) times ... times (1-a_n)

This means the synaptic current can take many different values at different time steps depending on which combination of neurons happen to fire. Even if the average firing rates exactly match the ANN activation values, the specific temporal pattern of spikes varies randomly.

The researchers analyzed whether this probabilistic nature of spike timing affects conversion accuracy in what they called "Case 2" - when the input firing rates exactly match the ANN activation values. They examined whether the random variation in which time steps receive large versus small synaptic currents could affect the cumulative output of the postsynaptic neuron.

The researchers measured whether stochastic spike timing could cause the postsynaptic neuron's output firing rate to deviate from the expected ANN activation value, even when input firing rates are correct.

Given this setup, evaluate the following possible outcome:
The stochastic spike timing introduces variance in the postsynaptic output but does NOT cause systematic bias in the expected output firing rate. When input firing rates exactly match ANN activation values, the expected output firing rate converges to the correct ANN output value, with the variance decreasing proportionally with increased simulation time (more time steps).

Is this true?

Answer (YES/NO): NO